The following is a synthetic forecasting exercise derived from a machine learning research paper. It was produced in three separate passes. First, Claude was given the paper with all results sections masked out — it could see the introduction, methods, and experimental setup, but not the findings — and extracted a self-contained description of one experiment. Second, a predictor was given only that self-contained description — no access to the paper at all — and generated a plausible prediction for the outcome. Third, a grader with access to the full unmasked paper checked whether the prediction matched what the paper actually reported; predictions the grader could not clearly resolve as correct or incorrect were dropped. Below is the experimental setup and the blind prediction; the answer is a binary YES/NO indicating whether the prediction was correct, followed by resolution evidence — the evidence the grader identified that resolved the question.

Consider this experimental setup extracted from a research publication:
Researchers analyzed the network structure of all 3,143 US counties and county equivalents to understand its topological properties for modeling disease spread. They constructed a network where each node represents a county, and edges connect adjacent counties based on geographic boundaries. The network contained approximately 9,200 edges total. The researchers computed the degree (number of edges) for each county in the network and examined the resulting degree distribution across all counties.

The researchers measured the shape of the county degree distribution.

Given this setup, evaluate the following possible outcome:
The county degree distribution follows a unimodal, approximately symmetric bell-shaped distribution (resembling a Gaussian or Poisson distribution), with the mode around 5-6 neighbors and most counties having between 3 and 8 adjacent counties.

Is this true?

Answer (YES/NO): YES